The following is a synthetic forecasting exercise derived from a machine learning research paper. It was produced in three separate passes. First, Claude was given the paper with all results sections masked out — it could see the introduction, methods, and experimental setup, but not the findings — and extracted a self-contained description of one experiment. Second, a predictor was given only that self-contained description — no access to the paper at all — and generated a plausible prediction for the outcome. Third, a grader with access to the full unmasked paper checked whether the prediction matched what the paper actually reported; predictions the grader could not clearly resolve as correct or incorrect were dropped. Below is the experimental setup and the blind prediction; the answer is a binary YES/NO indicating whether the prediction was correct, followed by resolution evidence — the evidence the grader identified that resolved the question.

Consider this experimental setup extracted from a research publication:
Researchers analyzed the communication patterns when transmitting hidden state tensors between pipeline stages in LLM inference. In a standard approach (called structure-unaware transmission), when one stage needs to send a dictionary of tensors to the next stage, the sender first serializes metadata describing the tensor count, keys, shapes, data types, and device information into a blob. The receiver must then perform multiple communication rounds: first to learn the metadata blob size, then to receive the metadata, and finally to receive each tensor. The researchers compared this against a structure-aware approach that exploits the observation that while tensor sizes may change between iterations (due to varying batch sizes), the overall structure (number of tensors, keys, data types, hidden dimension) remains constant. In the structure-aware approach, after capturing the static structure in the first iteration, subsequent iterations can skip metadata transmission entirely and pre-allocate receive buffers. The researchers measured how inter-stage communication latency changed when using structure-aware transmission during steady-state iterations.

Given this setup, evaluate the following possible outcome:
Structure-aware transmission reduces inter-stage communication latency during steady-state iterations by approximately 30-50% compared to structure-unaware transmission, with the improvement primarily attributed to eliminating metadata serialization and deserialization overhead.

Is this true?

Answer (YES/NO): NO